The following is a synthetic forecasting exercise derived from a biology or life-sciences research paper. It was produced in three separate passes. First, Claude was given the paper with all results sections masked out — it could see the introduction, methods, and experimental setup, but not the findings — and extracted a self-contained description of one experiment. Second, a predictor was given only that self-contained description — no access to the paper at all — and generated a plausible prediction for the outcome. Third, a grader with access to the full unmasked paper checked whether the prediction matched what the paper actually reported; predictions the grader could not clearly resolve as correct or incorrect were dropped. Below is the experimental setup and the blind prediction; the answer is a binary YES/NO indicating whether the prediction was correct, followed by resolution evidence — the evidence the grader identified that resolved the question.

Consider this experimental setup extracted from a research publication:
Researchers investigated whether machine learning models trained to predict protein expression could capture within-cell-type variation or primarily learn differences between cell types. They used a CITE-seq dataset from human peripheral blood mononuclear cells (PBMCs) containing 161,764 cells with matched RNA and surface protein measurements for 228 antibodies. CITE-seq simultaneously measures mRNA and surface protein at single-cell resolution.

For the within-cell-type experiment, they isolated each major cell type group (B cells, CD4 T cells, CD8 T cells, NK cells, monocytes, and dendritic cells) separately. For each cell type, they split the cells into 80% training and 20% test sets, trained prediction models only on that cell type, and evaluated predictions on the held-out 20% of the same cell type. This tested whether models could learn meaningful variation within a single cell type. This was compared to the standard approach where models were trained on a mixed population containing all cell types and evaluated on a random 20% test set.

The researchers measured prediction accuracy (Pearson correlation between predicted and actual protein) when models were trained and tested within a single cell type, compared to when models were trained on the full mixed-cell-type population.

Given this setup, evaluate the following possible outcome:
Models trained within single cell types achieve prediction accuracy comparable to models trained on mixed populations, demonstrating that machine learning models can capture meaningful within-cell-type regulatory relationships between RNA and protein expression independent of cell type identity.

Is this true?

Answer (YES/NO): NO